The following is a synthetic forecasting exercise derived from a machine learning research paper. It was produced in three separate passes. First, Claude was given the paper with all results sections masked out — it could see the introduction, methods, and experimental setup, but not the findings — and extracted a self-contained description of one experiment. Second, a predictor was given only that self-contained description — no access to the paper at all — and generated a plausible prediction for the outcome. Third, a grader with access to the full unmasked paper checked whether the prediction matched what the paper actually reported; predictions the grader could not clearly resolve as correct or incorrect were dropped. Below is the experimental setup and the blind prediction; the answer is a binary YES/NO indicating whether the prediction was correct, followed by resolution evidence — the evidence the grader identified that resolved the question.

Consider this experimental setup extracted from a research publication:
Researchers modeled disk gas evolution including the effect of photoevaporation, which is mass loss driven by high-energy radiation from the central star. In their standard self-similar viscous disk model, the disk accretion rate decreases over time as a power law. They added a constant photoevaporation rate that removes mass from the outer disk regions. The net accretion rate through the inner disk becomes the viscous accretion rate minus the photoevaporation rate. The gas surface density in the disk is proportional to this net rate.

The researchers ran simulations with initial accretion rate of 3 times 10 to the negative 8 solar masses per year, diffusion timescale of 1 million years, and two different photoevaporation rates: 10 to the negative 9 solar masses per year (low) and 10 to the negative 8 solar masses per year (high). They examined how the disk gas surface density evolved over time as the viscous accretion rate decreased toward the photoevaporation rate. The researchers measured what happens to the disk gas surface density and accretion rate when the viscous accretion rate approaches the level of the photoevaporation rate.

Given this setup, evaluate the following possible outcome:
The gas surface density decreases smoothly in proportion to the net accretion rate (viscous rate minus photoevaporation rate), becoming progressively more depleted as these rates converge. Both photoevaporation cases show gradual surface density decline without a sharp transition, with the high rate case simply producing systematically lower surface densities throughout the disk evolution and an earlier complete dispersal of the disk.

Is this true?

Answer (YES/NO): NO